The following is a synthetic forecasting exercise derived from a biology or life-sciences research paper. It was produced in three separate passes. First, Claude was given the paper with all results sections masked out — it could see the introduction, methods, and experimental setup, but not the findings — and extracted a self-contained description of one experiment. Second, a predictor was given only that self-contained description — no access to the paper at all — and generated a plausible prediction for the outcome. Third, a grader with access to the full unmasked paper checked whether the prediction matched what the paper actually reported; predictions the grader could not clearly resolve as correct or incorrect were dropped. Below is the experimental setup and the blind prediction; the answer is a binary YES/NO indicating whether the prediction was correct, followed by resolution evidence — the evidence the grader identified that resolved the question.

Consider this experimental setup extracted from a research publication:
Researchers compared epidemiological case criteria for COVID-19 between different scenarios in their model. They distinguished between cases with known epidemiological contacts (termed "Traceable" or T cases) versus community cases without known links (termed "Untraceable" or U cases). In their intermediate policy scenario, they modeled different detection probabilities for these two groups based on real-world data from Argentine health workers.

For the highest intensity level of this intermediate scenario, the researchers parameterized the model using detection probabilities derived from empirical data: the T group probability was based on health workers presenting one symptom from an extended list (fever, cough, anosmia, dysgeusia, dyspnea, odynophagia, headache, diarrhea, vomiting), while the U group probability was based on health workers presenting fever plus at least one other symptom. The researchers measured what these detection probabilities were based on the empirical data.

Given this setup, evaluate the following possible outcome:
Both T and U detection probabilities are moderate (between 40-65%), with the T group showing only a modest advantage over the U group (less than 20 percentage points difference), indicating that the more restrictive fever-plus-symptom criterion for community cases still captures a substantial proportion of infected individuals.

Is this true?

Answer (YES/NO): NO